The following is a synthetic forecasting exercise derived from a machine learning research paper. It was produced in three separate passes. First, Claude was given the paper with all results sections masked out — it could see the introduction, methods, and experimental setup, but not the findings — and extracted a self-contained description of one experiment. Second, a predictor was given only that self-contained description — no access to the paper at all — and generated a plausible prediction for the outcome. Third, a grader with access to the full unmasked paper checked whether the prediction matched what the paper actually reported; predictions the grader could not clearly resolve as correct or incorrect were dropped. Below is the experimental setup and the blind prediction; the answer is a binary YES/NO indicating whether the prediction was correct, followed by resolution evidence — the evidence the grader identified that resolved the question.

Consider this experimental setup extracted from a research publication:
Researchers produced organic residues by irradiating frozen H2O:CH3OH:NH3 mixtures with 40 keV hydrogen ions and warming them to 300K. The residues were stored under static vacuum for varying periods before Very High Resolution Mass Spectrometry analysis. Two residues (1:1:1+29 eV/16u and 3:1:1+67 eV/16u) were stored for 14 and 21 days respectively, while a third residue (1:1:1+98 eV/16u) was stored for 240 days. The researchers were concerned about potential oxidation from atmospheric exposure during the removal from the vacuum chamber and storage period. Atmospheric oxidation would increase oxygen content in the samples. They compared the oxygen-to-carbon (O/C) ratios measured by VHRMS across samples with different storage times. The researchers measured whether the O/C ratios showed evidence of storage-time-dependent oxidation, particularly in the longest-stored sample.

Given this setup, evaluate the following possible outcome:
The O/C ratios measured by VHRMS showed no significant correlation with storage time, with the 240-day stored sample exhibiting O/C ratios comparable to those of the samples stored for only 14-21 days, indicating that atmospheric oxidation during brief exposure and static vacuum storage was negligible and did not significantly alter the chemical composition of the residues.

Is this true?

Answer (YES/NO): YES